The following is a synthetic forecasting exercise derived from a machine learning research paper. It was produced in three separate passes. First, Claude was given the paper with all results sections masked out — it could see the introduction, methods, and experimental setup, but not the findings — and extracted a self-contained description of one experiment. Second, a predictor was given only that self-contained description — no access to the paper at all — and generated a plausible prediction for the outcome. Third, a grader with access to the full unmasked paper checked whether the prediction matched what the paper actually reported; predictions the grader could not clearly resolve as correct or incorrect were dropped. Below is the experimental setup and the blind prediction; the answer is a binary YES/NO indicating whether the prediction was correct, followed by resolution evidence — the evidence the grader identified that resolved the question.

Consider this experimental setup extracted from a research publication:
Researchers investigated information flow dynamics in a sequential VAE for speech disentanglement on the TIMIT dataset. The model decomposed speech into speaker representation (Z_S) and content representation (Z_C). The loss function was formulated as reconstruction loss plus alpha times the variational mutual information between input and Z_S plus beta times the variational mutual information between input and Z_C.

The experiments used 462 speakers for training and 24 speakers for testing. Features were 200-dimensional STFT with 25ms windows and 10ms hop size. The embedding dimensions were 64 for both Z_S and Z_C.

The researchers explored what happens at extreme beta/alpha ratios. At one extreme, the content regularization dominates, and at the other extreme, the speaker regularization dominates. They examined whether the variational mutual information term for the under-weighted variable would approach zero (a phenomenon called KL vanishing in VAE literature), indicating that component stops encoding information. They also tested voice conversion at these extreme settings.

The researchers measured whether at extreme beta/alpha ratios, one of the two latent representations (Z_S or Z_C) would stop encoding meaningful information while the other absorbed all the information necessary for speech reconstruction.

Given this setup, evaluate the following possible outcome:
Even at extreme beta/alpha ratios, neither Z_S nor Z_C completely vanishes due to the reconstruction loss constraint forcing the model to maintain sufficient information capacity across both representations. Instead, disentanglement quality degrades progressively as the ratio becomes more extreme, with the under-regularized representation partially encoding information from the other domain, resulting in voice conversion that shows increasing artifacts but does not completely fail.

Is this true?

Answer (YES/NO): NO